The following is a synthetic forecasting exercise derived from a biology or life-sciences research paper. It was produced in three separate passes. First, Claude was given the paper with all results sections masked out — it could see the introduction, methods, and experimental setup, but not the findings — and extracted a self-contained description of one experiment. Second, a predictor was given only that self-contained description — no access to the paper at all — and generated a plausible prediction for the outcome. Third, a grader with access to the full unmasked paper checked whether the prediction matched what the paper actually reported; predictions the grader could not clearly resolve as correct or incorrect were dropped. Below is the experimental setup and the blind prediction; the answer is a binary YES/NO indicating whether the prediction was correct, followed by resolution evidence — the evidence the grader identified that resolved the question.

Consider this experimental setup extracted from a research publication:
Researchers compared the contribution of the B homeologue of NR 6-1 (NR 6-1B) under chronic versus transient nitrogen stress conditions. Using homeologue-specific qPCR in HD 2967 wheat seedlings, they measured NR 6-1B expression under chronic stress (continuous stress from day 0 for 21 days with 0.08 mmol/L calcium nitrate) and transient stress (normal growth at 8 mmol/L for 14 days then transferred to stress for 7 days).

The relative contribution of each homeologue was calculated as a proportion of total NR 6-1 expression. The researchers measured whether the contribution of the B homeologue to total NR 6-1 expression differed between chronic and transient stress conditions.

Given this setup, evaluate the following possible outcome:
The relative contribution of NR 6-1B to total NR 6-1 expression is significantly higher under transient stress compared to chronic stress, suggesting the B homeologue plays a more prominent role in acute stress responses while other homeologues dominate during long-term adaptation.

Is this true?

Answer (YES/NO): NO